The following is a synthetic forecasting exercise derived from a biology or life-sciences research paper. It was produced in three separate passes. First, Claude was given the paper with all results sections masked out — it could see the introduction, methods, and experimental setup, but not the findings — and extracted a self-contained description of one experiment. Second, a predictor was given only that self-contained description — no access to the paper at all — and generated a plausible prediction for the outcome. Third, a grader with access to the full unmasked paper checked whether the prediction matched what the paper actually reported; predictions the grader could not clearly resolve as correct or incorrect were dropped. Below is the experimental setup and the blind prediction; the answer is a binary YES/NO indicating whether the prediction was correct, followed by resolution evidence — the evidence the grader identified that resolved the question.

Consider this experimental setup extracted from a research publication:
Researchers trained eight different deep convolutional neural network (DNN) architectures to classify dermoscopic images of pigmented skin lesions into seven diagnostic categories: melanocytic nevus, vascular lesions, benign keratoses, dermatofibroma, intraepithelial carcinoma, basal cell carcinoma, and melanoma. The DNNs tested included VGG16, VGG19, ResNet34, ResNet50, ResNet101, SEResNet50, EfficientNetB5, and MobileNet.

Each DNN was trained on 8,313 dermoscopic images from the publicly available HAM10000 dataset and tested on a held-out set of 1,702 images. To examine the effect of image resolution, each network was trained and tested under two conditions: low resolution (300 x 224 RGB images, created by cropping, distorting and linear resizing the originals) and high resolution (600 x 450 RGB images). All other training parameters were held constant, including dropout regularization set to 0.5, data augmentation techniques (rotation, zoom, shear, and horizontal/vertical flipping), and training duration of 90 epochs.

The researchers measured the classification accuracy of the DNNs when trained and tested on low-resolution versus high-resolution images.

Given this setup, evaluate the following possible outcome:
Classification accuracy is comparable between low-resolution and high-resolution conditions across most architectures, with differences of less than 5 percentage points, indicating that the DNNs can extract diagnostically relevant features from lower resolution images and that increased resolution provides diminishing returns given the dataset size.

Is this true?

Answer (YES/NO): YES